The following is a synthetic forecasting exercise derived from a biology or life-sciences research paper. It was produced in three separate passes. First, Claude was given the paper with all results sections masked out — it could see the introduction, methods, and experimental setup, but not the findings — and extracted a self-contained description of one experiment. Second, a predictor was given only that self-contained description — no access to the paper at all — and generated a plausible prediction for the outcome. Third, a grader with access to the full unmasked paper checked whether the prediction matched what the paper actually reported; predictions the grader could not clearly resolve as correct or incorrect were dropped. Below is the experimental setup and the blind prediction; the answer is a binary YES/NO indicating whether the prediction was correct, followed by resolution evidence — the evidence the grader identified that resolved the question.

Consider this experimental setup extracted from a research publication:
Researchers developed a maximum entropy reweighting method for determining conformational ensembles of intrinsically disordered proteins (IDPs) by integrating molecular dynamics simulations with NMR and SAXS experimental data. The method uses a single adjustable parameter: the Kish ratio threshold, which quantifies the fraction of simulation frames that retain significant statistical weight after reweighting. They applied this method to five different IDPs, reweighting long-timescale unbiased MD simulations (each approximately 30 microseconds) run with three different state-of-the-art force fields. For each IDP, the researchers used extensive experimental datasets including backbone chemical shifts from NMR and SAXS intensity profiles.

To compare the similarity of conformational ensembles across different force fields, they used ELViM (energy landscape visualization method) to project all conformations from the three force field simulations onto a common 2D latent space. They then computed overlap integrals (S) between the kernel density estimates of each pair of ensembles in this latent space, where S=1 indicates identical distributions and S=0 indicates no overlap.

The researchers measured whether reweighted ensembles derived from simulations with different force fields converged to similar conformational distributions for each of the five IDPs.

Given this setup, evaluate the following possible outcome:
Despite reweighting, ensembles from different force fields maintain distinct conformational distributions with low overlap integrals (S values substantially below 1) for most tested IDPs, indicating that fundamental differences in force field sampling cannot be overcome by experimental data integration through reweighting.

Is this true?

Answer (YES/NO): NO